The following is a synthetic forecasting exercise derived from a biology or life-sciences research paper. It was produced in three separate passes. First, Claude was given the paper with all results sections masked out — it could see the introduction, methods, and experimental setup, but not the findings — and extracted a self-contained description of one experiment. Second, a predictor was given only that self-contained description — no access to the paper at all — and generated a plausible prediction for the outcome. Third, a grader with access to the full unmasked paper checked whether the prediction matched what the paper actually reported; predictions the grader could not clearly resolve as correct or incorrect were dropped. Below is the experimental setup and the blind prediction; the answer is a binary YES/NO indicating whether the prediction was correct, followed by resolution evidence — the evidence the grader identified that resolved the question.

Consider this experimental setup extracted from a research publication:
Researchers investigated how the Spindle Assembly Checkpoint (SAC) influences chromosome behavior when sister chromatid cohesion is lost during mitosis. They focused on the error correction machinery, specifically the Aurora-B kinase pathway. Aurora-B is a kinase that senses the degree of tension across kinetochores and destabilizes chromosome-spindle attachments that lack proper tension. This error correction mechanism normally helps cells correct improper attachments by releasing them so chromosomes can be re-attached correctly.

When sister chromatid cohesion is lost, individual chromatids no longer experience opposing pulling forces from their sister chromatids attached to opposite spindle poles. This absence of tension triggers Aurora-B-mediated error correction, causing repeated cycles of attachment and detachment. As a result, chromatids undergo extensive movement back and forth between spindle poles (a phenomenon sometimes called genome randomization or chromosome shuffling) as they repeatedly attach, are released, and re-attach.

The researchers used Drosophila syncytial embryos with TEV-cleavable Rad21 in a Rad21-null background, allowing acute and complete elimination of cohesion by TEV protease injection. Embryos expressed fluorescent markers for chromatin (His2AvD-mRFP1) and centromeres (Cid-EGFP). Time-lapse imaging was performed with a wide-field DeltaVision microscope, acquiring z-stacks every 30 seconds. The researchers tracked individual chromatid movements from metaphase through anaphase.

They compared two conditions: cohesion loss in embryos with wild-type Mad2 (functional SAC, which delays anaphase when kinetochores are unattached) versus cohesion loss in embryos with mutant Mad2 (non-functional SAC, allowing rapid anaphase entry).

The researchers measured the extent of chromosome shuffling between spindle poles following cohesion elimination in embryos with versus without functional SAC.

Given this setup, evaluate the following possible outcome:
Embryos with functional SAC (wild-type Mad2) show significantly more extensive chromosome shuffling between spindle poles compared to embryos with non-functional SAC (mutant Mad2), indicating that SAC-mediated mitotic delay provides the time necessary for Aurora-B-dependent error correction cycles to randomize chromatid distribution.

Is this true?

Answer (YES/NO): YES